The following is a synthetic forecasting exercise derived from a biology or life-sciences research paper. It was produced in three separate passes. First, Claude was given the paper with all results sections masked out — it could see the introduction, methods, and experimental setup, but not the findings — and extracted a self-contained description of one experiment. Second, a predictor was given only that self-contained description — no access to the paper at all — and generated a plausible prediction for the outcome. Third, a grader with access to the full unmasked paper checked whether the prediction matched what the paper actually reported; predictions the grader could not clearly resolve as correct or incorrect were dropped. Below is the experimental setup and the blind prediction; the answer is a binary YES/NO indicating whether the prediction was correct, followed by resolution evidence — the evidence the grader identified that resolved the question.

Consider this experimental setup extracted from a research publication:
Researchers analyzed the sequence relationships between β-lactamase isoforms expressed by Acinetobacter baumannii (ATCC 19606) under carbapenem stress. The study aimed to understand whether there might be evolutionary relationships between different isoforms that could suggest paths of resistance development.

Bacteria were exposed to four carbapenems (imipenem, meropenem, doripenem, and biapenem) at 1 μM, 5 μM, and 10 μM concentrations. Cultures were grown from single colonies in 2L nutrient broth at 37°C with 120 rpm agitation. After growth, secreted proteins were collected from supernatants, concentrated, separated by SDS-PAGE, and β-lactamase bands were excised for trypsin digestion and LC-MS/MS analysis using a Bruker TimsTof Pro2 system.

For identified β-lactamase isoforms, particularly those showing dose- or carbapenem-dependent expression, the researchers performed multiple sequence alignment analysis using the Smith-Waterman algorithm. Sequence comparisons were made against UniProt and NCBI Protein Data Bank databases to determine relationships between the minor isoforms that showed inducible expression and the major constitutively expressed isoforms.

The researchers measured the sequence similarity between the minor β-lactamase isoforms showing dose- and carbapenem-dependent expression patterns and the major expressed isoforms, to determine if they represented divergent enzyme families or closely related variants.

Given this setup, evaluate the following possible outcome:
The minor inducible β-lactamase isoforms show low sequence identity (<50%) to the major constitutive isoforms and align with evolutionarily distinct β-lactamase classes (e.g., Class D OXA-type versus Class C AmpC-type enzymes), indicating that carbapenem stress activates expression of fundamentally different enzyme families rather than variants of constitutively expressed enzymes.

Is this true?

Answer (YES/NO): NO